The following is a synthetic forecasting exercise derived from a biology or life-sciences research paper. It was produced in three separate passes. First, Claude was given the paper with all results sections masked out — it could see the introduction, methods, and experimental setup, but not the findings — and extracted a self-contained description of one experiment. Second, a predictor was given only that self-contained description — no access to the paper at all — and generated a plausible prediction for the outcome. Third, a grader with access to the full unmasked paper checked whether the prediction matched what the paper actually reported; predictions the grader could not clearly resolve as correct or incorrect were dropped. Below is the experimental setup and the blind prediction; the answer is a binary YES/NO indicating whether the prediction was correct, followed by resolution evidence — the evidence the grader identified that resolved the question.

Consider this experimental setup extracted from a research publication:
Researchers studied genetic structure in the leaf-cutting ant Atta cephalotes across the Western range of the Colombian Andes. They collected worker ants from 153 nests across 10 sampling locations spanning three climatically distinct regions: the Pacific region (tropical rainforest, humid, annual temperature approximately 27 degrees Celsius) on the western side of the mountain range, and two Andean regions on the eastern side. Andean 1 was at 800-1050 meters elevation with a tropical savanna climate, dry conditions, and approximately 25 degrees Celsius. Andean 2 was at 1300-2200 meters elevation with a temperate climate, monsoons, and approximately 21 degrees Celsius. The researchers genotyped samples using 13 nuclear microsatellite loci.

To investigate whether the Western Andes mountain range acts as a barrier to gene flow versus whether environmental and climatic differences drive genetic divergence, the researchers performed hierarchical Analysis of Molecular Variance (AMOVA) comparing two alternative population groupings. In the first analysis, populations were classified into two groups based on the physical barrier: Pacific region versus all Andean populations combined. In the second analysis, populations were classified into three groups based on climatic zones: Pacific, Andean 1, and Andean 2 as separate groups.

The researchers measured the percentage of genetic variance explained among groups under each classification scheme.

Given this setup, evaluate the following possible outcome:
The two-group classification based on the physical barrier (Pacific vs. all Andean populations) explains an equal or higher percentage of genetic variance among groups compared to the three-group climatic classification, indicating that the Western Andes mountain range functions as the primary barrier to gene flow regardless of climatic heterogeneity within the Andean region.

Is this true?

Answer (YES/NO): NO